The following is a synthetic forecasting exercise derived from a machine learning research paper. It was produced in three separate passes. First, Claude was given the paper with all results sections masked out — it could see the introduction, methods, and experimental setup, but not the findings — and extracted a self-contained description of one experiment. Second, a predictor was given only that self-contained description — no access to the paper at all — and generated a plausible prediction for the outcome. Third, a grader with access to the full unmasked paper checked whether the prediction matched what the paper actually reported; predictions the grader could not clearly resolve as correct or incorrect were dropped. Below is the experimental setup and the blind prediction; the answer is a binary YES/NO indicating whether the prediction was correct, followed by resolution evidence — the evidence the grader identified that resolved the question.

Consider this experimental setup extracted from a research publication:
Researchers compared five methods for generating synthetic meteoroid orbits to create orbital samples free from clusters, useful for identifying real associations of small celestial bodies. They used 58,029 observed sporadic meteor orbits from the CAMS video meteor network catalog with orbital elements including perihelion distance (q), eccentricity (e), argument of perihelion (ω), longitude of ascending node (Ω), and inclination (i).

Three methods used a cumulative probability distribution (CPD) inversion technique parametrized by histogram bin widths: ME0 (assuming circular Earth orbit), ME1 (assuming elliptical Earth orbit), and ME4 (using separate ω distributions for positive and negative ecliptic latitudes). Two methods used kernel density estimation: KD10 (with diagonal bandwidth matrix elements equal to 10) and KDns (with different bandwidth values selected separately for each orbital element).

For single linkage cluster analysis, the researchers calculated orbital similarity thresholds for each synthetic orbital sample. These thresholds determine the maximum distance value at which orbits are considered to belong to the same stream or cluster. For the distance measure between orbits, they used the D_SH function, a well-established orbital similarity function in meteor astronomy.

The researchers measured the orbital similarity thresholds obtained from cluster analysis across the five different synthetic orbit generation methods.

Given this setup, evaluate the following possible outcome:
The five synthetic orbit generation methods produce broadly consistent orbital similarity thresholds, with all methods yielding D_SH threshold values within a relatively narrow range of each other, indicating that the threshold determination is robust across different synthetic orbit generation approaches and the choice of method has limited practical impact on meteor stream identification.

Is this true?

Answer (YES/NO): YES